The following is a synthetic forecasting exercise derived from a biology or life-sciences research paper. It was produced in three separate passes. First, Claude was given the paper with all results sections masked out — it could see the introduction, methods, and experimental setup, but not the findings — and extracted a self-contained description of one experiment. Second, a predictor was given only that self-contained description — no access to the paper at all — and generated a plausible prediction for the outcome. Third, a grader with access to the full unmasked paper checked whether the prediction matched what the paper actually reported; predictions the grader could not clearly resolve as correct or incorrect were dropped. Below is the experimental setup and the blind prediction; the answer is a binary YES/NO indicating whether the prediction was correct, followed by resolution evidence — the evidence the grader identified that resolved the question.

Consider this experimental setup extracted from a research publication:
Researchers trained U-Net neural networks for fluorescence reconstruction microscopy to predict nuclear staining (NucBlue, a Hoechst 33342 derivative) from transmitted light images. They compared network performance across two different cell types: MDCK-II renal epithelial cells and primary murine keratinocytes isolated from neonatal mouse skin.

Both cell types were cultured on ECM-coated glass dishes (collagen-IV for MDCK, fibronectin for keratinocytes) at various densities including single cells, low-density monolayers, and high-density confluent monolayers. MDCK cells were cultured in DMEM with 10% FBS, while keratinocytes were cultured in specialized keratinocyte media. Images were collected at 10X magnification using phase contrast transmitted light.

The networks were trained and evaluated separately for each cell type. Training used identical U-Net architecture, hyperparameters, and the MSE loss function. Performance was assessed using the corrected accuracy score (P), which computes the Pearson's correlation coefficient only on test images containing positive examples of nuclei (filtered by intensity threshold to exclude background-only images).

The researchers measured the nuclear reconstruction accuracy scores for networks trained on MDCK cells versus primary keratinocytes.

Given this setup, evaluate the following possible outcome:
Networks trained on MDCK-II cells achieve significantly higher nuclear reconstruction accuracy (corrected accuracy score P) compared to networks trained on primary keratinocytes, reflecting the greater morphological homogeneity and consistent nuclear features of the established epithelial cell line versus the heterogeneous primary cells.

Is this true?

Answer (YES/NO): NO